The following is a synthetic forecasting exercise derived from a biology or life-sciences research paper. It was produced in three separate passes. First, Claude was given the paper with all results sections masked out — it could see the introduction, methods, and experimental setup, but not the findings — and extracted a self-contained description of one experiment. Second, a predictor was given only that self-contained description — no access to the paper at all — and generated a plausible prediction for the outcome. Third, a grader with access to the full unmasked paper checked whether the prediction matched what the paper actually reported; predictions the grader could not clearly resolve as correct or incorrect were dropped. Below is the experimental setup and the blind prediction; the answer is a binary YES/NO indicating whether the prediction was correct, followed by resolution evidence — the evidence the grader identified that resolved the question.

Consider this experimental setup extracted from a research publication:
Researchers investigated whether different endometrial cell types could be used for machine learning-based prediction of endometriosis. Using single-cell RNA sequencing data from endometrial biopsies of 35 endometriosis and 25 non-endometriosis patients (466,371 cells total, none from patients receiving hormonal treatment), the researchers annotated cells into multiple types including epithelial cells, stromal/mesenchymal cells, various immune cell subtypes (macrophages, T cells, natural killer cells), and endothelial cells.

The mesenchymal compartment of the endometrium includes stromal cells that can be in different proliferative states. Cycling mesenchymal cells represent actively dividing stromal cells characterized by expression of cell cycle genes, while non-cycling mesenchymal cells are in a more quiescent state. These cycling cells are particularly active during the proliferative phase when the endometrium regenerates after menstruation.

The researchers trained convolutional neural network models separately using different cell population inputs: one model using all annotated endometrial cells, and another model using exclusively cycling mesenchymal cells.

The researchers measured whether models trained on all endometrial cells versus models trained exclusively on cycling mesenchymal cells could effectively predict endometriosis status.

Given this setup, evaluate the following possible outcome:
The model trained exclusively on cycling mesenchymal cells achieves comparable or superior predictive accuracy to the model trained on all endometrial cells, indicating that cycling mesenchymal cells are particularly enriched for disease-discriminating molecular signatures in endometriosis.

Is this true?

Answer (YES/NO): YES